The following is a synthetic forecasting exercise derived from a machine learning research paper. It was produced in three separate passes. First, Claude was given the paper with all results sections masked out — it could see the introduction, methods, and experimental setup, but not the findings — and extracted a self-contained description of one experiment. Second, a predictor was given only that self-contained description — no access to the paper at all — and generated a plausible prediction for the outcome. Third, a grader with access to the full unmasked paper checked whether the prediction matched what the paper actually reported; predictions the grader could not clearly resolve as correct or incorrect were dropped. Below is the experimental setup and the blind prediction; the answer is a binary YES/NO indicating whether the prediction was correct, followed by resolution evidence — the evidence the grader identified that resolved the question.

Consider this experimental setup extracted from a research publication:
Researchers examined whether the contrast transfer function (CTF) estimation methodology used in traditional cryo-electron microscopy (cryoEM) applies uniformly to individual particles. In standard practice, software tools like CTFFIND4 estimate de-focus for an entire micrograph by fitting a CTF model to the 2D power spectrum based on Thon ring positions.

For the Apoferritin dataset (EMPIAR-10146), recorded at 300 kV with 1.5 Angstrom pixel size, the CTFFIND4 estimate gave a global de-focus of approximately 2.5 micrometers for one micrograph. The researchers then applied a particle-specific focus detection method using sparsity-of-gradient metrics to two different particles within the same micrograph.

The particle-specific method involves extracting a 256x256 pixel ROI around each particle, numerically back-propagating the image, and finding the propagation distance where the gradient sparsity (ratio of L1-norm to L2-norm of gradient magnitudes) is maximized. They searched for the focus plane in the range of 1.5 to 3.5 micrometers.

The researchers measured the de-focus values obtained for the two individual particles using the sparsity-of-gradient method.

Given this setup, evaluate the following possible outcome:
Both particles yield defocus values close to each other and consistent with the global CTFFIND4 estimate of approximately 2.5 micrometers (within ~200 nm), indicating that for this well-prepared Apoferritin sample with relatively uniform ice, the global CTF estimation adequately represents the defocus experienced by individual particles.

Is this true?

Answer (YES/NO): NO